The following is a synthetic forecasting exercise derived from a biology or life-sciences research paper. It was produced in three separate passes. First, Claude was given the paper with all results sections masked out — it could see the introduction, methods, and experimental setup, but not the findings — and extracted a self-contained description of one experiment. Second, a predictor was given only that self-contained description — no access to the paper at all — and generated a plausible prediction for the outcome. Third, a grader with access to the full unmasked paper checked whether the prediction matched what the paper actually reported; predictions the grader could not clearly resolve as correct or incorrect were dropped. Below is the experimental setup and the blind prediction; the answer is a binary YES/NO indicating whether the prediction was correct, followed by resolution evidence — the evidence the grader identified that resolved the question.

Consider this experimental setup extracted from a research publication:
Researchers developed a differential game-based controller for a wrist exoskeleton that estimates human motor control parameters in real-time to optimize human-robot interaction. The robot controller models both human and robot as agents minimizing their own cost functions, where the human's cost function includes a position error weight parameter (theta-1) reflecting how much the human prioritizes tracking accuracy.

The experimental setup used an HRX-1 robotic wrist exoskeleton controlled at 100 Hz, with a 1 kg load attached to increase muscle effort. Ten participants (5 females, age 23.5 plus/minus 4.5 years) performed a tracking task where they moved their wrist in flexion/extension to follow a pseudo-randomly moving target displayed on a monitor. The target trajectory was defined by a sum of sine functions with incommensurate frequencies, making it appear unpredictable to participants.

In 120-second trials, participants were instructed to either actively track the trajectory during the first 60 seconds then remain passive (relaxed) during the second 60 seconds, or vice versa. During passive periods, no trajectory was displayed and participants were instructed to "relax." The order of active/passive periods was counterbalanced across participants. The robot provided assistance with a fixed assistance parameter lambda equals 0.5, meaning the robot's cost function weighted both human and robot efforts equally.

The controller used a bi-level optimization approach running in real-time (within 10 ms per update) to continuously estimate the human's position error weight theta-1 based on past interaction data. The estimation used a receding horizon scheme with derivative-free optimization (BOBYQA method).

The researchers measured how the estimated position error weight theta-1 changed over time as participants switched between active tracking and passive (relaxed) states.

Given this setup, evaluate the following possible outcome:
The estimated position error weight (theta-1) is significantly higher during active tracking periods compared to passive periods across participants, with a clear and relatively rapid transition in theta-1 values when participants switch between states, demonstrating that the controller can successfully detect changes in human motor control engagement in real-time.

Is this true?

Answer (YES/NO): YES